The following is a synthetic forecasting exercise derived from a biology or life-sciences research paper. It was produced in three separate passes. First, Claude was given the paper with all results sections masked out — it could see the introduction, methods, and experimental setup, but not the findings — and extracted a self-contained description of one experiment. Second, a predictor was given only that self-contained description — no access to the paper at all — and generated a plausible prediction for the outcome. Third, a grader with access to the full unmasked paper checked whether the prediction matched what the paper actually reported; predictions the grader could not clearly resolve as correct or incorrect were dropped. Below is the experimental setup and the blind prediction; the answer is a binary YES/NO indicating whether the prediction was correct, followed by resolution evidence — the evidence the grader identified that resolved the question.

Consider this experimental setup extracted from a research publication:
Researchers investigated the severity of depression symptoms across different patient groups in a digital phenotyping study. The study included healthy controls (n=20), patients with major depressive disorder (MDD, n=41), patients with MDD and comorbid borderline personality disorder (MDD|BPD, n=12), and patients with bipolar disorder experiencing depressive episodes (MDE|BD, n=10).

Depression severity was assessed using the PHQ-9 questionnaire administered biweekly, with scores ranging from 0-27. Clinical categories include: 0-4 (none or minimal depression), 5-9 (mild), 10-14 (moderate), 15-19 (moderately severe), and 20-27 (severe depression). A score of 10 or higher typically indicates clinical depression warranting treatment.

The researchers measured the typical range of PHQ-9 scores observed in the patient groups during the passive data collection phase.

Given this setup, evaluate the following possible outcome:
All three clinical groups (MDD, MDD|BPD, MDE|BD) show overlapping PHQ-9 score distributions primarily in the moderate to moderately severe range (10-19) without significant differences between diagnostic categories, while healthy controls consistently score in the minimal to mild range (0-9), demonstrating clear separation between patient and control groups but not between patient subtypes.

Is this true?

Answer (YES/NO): NO